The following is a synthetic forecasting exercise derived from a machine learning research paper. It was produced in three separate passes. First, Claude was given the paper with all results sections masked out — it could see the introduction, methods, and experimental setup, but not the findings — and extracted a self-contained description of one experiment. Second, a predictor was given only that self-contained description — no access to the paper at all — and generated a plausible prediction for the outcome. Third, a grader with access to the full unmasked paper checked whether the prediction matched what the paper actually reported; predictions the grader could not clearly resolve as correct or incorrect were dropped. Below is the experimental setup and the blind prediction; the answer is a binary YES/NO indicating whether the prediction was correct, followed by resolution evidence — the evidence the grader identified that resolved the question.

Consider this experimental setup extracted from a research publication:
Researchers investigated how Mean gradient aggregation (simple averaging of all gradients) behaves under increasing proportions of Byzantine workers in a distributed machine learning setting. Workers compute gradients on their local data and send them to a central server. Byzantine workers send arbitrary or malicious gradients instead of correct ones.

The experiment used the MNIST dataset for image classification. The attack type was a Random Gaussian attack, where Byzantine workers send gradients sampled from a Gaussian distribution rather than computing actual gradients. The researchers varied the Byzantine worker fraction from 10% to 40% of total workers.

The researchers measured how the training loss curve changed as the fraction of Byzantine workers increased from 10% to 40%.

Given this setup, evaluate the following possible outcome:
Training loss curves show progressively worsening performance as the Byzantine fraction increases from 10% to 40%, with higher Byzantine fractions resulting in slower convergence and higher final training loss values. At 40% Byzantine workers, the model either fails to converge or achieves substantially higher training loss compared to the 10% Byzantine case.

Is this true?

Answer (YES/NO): NO